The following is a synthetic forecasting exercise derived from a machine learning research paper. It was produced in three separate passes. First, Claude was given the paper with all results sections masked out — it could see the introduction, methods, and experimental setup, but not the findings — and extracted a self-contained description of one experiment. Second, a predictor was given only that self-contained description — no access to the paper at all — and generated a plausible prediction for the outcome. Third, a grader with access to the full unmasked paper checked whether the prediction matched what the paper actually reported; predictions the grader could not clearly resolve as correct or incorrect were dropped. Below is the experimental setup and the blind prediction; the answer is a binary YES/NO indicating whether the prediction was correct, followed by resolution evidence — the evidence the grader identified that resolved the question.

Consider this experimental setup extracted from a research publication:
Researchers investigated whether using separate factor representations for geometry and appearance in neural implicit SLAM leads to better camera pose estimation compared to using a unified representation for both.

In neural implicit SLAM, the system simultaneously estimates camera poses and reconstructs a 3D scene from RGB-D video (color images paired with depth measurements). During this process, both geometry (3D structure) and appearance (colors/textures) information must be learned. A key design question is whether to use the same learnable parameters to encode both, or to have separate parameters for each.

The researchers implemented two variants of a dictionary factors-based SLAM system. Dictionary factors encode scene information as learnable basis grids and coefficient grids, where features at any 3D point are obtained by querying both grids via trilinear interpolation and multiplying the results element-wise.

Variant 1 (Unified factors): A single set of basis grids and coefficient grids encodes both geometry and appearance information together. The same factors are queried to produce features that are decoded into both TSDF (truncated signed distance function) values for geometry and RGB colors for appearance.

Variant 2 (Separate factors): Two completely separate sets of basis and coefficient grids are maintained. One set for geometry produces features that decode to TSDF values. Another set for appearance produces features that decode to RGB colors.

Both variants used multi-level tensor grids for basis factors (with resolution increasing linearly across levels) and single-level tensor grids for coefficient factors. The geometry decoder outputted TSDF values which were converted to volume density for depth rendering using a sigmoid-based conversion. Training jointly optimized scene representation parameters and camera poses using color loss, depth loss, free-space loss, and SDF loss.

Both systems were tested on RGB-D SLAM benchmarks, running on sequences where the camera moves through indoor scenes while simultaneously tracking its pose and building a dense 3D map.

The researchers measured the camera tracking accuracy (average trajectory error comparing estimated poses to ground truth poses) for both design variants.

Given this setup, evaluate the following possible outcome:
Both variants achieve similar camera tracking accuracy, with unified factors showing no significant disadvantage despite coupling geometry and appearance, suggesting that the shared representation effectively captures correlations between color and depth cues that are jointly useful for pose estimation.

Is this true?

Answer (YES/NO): NO